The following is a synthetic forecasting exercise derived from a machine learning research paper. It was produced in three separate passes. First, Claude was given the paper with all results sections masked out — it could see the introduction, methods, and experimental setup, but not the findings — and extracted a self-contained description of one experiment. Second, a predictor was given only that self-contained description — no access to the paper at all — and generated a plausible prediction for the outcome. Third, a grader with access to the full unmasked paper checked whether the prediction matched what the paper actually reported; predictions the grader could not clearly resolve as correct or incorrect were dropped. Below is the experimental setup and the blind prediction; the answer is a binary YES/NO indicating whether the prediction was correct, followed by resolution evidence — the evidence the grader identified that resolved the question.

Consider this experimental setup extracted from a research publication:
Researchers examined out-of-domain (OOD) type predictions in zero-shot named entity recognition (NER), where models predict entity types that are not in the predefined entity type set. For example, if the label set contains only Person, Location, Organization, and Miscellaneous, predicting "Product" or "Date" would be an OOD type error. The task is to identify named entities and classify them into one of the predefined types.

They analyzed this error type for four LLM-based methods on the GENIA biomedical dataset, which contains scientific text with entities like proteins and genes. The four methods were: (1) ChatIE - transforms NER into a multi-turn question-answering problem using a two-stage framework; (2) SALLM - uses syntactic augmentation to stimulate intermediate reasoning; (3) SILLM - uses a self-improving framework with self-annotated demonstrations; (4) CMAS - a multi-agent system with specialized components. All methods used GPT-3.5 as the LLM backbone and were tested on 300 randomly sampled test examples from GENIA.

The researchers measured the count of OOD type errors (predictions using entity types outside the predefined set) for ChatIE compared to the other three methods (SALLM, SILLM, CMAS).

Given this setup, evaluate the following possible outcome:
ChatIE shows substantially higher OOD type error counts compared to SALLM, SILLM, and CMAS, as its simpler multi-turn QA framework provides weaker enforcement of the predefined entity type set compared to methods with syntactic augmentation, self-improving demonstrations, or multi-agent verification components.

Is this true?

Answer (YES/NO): YES